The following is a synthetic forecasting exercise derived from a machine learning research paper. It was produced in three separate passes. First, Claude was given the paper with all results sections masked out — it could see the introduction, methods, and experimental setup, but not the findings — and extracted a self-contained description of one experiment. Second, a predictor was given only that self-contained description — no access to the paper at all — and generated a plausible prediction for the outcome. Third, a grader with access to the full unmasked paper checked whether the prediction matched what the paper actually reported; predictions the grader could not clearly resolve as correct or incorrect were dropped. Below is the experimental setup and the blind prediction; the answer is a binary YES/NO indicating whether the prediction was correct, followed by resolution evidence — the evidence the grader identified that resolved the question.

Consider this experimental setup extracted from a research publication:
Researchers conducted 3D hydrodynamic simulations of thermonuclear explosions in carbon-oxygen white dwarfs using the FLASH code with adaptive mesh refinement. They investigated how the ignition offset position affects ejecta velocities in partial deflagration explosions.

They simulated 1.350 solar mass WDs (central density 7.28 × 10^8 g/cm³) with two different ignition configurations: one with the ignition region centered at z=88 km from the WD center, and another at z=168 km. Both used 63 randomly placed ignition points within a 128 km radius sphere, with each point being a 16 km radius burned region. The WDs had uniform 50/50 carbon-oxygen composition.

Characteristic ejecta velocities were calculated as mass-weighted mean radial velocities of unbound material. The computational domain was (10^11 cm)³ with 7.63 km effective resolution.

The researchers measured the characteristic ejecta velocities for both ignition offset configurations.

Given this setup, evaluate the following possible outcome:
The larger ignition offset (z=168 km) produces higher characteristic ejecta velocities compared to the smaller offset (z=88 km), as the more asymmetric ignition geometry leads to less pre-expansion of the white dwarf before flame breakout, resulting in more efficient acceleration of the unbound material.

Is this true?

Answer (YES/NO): NO